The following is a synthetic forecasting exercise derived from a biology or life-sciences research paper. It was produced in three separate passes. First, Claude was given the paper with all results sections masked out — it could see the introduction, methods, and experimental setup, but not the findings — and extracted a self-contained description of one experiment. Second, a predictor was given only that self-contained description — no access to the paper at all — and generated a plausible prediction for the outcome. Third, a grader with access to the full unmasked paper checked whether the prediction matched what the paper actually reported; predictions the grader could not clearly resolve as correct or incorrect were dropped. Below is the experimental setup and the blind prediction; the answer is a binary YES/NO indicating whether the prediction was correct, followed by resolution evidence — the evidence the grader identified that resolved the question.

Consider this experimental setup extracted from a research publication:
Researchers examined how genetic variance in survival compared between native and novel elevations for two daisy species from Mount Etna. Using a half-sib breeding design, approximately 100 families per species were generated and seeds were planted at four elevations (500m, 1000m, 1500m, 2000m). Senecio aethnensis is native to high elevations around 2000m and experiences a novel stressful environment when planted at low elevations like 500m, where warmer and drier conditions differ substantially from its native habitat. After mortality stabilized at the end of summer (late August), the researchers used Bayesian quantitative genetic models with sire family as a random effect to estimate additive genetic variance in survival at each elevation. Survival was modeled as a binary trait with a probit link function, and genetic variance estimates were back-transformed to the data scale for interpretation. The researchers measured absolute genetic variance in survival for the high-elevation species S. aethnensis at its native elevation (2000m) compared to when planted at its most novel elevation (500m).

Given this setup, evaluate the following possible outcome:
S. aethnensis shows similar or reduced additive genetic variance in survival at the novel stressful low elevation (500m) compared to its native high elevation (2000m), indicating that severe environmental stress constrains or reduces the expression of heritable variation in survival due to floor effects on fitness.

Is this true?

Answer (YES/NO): NO